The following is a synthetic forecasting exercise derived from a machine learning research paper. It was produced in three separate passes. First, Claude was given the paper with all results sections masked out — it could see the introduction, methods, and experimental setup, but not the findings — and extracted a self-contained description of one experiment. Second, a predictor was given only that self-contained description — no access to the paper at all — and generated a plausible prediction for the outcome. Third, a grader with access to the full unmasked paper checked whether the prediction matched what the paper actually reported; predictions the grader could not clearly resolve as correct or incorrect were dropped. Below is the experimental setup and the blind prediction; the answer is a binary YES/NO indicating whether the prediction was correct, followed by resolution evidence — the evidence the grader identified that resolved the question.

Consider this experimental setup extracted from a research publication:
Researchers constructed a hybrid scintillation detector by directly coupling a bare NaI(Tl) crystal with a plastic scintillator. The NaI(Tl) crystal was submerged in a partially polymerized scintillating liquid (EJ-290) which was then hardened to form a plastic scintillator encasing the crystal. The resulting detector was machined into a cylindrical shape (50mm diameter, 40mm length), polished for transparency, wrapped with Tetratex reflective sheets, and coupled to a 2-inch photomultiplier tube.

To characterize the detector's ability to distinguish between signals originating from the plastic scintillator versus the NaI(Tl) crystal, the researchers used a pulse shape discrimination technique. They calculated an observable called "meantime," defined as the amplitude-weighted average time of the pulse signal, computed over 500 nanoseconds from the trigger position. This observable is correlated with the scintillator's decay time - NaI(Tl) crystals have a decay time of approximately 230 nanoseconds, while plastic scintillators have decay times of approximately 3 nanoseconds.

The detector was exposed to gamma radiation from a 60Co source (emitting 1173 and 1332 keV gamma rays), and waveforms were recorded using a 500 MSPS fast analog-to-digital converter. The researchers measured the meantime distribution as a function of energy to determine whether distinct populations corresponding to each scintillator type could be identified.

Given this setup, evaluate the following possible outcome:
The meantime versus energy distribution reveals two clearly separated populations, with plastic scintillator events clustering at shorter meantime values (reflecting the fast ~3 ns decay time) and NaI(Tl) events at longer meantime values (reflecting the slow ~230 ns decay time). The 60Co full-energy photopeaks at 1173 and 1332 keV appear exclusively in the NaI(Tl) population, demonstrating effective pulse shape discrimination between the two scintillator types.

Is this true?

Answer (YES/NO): YES